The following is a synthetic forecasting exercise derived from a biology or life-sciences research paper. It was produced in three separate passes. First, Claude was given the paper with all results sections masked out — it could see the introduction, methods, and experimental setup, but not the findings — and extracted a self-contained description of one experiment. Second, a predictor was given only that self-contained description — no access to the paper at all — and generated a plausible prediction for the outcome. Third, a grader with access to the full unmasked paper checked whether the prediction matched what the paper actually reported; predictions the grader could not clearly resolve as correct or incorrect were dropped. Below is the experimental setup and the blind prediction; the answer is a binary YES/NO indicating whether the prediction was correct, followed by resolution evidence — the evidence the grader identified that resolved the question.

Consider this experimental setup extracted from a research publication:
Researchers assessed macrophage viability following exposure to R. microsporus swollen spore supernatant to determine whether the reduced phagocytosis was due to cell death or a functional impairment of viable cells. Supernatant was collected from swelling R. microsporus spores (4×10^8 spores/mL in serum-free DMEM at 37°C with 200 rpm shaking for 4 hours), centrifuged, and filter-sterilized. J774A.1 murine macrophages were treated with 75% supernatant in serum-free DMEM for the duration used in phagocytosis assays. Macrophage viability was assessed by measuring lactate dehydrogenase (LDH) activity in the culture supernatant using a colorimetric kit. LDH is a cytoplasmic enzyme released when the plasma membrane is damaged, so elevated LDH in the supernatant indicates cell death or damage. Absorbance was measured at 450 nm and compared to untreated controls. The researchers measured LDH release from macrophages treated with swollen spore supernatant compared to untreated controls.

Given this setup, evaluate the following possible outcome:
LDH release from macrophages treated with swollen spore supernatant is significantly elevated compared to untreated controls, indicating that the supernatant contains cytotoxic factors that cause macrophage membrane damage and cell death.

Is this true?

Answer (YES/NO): NO